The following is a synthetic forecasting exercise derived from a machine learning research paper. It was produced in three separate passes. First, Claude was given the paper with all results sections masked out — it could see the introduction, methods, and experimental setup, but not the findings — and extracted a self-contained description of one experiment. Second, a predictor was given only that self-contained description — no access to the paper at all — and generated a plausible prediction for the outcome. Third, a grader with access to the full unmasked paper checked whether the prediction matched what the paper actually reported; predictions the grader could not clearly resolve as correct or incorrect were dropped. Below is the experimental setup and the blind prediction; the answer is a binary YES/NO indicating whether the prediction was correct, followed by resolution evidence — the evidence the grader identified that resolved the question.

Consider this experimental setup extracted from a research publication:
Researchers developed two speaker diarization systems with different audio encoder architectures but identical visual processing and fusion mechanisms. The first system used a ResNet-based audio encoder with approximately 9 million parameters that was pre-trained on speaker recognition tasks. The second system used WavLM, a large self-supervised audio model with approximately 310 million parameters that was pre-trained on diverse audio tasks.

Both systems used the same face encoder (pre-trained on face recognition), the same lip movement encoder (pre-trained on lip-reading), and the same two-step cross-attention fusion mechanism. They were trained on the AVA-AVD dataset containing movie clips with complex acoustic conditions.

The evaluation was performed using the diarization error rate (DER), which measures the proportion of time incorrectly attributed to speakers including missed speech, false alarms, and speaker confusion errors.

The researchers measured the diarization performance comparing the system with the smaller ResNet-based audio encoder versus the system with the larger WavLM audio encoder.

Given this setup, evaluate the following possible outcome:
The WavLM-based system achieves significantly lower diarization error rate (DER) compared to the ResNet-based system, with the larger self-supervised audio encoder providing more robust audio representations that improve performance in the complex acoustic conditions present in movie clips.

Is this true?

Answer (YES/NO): YES